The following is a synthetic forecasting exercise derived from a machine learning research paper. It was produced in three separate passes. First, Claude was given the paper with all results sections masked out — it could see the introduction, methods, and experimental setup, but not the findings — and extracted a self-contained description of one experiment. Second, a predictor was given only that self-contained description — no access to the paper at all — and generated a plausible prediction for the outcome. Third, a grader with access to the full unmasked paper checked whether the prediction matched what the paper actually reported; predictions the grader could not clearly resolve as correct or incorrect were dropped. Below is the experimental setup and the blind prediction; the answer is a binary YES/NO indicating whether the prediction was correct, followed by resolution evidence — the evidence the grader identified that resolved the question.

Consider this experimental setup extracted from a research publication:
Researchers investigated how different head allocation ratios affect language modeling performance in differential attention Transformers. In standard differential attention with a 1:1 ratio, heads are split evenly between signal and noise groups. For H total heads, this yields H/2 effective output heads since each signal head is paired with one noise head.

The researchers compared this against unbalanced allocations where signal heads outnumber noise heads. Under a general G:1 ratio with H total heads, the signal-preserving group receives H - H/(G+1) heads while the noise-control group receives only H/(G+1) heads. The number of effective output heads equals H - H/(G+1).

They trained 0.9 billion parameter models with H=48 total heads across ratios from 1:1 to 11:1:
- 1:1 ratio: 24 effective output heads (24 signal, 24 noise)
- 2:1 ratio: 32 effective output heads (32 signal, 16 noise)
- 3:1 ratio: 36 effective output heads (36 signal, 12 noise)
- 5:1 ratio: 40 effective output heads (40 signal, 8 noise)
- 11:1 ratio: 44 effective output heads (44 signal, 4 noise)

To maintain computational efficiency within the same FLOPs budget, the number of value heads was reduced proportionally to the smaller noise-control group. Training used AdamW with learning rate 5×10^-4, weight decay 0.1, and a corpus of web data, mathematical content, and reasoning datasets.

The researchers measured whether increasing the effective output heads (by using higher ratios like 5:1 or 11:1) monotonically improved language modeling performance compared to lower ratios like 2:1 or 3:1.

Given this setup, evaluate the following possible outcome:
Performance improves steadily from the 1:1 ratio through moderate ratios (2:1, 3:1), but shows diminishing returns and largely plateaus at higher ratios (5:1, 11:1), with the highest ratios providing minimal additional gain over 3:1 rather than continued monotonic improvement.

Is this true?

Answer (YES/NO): NO